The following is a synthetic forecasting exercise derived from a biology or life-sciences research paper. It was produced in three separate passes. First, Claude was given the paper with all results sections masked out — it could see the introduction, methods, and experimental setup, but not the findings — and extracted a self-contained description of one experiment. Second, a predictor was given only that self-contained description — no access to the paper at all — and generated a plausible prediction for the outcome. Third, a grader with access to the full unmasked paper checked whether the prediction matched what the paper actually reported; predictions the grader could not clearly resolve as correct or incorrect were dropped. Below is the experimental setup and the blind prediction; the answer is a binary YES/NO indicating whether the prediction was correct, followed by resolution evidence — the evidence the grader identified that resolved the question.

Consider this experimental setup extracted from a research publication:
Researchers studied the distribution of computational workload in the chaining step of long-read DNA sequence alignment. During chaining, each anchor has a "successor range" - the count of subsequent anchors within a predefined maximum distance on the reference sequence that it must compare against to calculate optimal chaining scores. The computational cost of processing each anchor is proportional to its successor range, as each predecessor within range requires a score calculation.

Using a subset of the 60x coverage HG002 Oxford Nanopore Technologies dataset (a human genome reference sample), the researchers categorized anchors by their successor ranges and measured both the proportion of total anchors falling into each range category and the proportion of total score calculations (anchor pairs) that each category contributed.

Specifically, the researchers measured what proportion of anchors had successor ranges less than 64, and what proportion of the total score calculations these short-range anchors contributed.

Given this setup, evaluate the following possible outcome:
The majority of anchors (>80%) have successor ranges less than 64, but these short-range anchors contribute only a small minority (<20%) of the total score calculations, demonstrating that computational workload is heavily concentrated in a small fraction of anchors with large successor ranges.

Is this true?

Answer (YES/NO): YES